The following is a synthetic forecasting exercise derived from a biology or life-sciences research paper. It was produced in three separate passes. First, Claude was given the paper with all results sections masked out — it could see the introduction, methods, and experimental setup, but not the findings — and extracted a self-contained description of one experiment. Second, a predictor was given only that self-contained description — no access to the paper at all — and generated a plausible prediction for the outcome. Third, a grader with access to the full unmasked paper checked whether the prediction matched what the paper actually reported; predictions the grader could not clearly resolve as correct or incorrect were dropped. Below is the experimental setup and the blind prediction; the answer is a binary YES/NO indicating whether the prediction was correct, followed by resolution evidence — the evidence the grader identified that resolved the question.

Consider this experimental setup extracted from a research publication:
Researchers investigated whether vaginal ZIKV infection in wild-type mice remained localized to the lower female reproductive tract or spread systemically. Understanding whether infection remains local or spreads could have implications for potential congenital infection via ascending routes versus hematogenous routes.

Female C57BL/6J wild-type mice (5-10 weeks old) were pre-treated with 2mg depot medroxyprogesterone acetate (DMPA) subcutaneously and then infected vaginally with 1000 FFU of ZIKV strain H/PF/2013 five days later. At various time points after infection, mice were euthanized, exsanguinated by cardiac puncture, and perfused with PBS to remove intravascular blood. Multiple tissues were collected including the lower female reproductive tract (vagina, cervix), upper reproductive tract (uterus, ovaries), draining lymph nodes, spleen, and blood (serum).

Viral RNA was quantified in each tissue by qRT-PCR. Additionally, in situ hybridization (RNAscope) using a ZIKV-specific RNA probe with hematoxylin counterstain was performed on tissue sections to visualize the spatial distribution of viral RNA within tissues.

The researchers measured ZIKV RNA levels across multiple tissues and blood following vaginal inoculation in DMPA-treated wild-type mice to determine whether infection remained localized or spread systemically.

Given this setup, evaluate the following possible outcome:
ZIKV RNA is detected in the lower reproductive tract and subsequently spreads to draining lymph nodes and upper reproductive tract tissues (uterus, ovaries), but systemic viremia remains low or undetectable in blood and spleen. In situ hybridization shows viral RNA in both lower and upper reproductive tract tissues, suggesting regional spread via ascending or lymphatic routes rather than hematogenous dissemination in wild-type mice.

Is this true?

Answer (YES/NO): NO